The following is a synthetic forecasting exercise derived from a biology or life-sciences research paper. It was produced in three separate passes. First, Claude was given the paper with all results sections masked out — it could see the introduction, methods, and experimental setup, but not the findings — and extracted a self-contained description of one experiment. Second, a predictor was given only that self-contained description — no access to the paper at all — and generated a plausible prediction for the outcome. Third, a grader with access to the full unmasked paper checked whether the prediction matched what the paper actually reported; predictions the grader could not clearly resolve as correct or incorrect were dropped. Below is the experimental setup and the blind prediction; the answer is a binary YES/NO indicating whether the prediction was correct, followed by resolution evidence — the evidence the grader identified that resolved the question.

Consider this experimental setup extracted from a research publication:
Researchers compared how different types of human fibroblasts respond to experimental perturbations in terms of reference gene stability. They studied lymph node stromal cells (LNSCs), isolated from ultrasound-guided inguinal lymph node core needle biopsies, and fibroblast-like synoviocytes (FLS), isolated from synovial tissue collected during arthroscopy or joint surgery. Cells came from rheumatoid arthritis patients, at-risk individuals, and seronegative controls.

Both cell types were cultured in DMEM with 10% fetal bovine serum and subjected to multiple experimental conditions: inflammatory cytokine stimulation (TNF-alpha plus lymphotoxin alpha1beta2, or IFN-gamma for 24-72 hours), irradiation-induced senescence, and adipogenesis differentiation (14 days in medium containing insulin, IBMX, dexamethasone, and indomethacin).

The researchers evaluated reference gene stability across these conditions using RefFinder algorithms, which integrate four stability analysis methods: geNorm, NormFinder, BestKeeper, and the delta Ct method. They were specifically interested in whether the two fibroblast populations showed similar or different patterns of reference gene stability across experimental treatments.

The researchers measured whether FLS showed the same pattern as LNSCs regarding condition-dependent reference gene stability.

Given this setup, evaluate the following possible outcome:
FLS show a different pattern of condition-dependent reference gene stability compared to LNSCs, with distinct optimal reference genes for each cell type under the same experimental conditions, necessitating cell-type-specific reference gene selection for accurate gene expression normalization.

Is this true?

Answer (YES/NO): YES